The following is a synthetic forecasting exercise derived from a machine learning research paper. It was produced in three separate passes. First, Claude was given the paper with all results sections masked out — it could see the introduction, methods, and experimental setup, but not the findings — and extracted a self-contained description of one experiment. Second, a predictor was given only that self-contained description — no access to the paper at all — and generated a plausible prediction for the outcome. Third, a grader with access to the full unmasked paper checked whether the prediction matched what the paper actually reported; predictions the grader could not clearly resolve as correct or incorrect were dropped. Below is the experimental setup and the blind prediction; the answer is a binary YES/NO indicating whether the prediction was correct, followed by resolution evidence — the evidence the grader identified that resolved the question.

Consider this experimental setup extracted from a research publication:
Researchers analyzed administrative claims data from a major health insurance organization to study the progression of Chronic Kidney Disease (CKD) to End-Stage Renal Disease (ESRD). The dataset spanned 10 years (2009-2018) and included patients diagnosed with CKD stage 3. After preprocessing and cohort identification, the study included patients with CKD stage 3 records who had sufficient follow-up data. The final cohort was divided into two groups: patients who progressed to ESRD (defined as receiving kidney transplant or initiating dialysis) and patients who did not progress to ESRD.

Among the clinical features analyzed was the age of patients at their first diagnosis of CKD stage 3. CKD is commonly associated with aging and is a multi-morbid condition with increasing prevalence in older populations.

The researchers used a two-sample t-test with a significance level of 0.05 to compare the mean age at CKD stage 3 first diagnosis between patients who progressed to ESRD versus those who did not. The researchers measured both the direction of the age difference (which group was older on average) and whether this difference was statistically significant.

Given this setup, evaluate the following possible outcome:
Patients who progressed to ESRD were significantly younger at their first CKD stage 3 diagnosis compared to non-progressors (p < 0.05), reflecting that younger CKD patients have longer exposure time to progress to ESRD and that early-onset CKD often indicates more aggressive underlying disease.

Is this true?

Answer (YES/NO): YES